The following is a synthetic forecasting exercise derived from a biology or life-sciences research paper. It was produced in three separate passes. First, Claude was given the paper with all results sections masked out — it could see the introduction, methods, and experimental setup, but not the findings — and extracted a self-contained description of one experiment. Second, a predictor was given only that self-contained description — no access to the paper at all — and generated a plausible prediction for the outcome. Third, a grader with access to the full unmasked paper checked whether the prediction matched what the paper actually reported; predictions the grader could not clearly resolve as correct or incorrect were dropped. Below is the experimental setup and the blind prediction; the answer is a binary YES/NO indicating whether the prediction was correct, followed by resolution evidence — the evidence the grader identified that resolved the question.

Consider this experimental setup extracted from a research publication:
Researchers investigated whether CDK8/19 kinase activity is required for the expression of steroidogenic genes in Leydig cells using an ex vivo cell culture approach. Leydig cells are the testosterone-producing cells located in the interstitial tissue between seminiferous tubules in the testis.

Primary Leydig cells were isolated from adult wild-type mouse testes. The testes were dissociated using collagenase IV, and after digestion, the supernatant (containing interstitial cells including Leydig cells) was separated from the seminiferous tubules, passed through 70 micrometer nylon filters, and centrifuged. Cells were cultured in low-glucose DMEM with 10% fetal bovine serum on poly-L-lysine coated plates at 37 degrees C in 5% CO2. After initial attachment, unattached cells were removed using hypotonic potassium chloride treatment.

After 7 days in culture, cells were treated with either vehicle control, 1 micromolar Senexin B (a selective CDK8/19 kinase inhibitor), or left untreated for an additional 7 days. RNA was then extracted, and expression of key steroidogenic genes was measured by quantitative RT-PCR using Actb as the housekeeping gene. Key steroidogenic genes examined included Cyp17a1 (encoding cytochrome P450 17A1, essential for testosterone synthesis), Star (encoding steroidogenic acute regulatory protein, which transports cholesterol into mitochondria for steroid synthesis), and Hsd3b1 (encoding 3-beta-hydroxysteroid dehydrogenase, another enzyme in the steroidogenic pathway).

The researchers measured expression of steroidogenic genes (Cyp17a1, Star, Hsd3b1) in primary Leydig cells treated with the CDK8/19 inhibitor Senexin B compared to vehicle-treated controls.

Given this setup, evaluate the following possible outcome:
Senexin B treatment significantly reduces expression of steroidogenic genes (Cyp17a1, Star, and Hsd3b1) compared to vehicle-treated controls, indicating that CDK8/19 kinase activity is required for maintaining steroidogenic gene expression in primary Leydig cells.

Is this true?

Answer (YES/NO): NO